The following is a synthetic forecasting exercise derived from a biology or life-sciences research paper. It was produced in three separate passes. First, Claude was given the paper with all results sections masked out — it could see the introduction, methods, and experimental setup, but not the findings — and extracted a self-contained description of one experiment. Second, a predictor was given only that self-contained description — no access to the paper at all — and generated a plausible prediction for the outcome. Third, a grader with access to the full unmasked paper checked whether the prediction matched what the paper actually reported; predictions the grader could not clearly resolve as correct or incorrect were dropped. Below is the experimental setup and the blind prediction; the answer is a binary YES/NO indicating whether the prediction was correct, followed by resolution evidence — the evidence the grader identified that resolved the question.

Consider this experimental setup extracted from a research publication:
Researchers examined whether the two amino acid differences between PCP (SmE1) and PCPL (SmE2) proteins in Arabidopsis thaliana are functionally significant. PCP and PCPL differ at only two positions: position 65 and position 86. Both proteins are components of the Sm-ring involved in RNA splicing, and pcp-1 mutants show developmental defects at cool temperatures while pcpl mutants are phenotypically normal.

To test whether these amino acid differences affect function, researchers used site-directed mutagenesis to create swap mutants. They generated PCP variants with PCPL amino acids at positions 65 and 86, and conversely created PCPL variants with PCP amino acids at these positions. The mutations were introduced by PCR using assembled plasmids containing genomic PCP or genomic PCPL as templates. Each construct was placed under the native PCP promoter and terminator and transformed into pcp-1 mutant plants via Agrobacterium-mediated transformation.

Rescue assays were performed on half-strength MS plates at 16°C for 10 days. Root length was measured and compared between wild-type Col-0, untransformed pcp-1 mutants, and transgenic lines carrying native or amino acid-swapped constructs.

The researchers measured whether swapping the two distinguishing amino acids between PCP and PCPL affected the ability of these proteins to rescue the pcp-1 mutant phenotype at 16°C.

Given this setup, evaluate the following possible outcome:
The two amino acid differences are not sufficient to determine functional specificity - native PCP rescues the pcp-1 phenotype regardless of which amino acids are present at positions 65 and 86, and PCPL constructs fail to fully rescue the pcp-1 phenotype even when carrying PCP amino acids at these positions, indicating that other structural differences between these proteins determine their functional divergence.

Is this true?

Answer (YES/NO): NO